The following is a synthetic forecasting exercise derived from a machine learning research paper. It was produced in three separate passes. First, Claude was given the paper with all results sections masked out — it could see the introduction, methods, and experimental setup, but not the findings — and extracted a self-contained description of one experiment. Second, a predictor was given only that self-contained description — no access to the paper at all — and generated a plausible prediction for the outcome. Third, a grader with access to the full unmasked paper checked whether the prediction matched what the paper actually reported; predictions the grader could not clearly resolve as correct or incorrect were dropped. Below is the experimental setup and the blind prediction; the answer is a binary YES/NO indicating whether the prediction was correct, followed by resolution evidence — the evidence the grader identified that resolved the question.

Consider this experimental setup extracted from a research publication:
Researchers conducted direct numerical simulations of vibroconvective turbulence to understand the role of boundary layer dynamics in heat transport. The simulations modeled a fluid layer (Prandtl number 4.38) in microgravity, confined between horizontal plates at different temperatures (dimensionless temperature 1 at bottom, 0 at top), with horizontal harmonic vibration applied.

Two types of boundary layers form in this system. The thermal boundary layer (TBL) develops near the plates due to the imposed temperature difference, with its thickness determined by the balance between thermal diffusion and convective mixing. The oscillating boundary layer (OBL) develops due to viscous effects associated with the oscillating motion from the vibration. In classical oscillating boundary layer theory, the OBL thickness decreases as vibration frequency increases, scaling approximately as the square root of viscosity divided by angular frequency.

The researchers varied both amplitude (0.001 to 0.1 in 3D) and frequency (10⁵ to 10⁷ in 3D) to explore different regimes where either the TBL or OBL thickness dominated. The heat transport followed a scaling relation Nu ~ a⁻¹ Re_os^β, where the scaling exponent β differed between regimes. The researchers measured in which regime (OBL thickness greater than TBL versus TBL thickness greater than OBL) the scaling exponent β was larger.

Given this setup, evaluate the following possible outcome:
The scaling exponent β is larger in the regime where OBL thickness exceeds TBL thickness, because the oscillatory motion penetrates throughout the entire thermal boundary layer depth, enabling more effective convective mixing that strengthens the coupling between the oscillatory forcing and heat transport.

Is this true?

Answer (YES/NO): NO